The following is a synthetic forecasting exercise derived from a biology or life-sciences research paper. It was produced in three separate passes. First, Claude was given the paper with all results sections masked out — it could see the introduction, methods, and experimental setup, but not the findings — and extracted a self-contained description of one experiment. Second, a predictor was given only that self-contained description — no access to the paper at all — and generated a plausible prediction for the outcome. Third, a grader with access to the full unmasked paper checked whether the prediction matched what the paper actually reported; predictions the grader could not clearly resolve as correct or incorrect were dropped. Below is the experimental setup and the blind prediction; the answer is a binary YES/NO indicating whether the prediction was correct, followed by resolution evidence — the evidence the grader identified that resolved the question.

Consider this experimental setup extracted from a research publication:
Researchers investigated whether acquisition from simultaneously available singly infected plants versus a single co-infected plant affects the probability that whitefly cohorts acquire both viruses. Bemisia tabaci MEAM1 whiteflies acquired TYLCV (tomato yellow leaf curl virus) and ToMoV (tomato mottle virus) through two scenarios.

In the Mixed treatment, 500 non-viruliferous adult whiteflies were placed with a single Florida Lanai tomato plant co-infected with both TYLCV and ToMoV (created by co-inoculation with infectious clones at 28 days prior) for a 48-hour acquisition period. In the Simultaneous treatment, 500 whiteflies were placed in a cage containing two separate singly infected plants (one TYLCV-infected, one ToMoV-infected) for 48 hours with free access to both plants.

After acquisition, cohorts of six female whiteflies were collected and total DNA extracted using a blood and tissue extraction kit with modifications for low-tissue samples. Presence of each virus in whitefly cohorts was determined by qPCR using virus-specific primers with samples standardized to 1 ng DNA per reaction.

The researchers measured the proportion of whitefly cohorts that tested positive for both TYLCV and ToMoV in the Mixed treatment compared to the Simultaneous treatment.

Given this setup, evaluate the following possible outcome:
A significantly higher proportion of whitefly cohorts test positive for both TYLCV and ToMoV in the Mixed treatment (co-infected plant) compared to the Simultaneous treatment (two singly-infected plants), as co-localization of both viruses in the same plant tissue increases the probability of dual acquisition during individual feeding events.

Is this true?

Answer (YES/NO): NO